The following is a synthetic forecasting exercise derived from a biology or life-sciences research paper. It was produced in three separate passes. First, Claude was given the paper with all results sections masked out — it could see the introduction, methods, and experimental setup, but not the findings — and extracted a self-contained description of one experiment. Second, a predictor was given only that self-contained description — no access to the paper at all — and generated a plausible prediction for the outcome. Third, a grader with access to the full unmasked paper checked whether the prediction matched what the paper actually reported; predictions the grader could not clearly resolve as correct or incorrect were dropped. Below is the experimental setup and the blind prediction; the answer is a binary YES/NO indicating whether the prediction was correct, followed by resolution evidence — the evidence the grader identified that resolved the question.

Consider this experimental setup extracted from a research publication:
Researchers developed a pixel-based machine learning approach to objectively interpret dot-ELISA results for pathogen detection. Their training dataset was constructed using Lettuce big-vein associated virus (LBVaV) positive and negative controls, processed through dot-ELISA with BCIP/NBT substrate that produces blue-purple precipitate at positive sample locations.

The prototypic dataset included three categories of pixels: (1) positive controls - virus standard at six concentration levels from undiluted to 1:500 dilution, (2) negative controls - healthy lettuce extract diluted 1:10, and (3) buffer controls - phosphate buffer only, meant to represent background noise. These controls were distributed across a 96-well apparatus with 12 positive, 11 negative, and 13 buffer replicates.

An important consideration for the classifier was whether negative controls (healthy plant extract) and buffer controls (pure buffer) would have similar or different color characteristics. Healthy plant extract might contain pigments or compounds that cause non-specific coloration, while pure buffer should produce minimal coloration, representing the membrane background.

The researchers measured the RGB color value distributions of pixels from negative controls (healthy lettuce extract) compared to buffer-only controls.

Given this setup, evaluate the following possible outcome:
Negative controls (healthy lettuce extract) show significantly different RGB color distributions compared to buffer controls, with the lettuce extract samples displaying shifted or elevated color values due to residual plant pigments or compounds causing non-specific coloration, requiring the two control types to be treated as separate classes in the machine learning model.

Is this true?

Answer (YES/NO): NO